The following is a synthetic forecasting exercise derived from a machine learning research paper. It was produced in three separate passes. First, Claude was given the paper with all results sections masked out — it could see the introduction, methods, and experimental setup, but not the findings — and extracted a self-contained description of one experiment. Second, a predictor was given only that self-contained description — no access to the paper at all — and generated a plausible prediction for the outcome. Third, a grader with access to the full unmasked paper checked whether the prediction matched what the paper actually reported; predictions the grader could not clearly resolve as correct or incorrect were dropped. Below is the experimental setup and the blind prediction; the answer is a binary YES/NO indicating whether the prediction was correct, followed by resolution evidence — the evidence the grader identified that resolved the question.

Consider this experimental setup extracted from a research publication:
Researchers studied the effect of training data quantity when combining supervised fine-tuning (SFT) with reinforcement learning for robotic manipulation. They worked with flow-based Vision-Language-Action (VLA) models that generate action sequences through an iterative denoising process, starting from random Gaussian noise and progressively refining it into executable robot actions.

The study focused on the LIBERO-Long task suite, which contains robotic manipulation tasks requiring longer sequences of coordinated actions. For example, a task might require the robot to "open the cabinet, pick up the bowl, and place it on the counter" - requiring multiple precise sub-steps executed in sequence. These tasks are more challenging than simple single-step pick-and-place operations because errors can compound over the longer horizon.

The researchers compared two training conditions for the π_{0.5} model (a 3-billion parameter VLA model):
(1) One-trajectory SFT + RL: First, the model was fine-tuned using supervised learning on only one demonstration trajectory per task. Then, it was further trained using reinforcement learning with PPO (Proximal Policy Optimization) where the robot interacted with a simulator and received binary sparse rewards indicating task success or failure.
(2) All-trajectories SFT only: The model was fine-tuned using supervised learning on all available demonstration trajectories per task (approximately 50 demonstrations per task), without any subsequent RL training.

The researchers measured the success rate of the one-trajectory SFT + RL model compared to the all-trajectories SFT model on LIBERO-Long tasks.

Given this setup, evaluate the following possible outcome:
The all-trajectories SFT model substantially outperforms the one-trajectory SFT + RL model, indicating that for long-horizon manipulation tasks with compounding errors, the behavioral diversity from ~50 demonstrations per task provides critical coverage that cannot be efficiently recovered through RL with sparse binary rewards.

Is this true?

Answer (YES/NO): NO